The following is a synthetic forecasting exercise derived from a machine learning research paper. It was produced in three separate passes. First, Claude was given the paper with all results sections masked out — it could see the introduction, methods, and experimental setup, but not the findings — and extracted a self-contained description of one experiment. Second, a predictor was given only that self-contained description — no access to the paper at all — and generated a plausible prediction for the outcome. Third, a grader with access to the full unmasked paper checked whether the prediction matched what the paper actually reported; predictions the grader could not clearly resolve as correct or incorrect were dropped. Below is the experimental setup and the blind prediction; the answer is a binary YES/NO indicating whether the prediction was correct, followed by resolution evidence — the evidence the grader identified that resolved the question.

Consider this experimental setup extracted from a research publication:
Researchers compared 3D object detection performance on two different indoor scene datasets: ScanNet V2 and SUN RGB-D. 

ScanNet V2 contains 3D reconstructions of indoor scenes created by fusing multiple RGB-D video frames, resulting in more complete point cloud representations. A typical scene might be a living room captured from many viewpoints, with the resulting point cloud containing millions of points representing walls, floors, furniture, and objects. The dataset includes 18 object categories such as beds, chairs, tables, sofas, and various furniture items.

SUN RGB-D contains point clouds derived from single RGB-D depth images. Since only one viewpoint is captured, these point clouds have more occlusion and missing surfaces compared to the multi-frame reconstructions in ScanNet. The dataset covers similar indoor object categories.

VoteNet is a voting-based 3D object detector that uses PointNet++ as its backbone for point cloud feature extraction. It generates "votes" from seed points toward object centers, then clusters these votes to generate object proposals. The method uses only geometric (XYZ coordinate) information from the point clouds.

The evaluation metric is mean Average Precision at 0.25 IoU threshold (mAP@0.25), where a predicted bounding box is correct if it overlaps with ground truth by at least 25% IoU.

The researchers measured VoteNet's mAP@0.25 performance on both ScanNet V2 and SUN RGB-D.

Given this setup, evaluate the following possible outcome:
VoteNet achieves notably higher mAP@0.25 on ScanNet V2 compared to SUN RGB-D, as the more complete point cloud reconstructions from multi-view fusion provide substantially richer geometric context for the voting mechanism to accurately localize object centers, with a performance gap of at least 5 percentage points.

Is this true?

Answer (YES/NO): NO